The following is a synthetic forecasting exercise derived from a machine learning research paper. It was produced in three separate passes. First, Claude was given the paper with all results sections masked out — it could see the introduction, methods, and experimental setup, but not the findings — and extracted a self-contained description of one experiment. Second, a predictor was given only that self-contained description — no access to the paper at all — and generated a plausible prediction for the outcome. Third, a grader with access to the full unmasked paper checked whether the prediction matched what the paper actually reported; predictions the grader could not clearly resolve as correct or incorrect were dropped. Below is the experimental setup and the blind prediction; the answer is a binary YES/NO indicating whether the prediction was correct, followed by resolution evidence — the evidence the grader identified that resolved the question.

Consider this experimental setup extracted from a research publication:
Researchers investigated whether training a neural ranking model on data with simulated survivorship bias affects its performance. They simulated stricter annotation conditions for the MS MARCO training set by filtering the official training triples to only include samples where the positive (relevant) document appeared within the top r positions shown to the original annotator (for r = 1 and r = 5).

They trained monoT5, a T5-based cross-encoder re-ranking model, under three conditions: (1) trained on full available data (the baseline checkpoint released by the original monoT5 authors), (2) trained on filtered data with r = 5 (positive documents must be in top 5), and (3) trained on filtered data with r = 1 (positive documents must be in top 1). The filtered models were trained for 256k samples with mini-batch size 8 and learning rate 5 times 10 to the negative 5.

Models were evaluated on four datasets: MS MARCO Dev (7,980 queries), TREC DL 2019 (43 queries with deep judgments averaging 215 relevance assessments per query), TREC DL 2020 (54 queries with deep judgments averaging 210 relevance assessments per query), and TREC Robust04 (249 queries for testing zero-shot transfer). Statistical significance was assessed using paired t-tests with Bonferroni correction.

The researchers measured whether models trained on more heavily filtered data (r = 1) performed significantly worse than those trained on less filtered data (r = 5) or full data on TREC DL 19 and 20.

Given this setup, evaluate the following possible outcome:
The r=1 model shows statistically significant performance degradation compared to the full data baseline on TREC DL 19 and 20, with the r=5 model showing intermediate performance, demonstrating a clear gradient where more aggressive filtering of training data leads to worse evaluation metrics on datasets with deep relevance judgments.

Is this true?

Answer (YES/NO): NO